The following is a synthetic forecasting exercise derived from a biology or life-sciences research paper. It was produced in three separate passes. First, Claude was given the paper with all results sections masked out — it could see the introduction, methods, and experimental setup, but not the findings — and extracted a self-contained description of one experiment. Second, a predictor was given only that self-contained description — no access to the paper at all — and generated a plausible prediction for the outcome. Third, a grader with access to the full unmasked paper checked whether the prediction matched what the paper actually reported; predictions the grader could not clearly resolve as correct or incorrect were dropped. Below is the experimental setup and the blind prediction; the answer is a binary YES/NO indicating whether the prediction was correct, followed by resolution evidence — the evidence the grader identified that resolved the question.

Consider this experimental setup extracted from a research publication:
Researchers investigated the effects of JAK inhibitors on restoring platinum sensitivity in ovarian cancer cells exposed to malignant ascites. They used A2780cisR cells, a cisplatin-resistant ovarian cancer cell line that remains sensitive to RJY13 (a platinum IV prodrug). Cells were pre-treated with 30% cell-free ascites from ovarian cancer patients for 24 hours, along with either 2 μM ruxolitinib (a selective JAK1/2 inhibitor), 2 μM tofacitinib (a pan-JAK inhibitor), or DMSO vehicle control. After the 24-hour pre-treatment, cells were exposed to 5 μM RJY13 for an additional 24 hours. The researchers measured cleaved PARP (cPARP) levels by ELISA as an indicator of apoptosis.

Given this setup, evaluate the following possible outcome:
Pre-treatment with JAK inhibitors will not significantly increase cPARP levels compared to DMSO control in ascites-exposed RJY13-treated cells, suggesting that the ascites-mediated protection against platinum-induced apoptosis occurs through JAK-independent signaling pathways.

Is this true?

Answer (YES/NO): NO